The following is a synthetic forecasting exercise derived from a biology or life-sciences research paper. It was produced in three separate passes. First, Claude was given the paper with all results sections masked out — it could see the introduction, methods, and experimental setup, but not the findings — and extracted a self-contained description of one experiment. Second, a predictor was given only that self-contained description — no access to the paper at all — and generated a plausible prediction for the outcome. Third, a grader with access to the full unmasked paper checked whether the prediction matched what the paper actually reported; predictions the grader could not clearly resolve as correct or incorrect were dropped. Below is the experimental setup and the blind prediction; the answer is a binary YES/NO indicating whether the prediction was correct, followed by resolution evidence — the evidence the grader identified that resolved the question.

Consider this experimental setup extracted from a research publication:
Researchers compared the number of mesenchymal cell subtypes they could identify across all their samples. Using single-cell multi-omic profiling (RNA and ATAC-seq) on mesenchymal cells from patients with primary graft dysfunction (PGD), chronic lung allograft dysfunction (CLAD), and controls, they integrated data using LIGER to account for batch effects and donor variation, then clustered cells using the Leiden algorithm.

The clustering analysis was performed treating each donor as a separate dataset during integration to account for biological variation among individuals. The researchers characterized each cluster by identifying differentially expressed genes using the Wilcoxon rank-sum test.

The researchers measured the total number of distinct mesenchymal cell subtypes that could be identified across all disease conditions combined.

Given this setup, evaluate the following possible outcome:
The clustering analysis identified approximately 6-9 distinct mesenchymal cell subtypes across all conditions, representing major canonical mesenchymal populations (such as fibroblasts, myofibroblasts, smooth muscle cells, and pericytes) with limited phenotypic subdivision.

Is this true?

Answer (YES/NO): NO